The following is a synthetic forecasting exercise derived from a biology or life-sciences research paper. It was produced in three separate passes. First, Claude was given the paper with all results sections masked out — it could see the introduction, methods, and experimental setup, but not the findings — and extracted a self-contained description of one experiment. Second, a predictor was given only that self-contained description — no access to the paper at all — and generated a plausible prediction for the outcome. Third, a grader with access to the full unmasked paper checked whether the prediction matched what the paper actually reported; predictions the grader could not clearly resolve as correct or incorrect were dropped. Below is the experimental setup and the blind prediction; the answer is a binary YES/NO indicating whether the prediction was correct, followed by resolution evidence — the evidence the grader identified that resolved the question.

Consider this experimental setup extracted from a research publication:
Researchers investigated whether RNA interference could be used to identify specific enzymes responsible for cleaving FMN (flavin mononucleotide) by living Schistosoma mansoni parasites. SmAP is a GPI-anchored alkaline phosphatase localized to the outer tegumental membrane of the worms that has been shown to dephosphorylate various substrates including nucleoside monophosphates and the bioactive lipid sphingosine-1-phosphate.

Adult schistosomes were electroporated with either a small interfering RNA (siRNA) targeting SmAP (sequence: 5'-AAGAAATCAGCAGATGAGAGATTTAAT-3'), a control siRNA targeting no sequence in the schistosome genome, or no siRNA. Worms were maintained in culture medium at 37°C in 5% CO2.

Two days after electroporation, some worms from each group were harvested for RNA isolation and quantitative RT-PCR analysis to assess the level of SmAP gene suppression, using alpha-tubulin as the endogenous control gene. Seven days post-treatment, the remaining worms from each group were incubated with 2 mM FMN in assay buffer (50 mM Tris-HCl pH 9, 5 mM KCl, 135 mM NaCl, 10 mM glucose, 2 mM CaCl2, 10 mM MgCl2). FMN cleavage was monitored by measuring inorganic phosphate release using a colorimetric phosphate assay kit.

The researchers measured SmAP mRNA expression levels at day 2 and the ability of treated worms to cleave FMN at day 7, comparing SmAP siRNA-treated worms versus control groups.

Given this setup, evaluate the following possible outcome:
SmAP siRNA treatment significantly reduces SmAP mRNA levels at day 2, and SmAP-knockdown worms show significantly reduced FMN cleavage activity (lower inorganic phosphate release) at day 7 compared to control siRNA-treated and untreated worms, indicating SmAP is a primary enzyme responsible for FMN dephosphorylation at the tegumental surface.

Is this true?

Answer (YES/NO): YES